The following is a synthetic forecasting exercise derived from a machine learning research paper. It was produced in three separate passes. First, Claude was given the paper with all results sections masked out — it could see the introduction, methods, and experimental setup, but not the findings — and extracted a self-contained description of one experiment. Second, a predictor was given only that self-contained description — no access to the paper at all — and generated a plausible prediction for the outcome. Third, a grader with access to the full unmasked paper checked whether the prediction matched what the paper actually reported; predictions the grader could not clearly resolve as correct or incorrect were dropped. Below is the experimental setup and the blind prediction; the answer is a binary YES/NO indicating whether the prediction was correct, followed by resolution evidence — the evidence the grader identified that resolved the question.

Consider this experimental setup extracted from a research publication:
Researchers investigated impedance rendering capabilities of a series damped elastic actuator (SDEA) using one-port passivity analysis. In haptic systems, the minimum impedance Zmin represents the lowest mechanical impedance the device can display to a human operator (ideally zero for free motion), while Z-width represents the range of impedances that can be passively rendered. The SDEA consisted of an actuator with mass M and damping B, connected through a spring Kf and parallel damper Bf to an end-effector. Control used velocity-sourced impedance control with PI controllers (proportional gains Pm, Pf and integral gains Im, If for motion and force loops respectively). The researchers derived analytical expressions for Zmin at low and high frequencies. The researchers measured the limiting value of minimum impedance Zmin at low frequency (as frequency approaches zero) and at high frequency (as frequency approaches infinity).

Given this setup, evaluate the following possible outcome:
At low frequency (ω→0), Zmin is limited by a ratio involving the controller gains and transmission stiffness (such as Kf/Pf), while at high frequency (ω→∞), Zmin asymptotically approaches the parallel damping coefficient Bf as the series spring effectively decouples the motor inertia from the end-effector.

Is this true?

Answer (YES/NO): NO